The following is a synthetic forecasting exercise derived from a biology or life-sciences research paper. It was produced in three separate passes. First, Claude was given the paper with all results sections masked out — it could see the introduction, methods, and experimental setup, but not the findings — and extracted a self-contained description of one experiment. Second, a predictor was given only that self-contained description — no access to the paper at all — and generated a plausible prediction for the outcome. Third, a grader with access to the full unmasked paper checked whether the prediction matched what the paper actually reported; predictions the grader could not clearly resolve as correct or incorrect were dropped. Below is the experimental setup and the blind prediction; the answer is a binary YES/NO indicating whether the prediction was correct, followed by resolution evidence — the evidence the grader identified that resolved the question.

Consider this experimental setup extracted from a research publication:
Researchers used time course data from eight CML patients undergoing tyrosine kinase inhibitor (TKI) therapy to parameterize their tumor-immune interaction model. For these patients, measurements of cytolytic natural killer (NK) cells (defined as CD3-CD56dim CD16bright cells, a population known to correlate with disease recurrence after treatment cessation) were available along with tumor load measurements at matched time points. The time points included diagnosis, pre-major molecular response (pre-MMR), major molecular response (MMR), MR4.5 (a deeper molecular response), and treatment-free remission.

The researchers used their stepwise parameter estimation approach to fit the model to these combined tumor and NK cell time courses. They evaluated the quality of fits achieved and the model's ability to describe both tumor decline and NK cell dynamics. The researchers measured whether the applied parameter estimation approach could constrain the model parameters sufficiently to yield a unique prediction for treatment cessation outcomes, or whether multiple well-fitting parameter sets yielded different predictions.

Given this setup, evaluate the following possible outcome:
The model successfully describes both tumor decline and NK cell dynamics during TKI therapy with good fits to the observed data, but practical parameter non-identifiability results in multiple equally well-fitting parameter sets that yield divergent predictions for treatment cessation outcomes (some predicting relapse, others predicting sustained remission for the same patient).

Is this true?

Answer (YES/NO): YES